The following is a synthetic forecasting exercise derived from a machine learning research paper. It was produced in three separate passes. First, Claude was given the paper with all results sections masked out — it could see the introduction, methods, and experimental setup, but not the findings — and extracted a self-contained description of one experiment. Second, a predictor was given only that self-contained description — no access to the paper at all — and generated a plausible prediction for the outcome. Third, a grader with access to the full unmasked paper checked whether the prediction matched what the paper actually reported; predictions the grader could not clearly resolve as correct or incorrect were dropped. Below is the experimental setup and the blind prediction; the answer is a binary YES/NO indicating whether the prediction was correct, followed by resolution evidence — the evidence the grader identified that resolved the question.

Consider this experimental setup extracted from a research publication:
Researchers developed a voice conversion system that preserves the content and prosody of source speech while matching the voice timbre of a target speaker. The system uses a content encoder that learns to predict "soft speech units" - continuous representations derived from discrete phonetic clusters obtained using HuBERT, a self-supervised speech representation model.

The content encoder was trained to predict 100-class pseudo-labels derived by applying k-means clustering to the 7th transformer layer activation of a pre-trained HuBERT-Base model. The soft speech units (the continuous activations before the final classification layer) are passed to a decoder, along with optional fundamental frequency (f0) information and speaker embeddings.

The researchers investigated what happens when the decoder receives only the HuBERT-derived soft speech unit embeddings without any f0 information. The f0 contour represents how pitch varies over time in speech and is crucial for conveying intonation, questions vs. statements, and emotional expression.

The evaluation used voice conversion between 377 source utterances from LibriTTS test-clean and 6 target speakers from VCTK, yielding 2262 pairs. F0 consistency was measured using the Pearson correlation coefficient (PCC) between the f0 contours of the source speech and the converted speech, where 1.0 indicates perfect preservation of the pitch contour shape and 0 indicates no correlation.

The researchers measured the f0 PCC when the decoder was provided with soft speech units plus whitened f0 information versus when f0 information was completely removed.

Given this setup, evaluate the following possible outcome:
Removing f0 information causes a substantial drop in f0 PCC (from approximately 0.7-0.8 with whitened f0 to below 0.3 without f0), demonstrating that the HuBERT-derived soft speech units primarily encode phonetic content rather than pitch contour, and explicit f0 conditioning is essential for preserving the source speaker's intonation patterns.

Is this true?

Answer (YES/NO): NO